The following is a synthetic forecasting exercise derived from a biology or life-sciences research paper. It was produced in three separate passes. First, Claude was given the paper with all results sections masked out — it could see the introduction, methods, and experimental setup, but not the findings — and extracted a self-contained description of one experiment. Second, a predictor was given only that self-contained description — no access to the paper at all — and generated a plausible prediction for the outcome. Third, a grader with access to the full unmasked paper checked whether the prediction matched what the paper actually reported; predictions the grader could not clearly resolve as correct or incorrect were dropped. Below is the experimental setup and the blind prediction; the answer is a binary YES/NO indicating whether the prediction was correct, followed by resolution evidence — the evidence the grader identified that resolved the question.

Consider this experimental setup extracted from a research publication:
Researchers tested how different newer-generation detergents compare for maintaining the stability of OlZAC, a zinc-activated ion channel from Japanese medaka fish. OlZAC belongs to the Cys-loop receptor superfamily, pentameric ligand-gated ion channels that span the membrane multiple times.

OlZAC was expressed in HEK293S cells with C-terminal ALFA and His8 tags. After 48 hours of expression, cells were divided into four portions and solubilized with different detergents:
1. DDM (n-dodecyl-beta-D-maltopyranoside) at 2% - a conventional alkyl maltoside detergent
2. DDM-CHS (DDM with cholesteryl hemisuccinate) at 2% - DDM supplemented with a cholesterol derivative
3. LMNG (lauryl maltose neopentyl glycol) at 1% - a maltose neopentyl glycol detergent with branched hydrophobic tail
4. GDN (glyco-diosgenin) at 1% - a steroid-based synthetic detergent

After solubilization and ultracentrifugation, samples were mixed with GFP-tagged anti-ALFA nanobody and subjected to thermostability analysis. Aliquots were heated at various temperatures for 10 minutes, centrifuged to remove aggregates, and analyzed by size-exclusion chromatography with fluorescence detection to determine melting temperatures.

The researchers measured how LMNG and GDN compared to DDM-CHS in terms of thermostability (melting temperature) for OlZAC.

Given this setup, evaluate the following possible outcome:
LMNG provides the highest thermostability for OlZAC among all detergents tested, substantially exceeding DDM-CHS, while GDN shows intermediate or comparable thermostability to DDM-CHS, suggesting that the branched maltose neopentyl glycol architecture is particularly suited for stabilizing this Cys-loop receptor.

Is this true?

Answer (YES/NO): NO